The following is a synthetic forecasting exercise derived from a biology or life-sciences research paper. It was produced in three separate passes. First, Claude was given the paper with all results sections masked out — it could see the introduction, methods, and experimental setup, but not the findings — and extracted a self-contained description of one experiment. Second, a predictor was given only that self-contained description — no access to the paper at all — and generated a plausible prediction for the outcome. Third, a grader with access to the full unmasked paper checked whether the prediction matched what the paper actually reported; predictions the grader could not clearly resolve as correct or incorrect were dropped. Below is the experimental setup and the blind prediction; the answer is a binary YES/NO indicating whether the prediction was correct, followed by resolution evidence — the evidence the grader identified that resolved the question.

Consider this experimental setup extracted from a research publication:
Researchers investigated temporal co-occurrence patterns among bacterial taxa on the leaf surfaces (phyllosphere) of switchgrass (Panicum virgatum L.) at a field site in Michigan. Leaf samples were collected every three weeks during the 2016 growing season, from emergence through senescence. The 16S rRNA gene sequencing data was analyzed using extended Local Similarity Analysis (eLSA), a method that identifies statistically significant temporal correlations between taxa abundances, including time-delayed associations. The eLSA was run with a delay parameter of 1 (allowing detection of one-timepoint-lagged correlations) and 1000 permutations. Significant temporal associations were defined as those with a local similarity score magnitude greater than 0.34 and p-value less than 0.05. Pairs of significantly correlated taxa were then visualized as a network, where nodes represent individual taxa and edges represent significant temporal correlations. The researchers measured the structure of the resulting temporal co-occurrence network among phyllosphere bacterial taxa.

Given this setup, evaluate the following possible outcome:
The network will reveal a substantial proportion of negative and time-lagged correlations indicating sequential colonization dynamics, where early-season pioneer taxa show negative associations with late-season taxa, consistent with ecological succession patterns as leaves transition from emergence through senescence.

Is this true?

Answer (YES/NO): YES